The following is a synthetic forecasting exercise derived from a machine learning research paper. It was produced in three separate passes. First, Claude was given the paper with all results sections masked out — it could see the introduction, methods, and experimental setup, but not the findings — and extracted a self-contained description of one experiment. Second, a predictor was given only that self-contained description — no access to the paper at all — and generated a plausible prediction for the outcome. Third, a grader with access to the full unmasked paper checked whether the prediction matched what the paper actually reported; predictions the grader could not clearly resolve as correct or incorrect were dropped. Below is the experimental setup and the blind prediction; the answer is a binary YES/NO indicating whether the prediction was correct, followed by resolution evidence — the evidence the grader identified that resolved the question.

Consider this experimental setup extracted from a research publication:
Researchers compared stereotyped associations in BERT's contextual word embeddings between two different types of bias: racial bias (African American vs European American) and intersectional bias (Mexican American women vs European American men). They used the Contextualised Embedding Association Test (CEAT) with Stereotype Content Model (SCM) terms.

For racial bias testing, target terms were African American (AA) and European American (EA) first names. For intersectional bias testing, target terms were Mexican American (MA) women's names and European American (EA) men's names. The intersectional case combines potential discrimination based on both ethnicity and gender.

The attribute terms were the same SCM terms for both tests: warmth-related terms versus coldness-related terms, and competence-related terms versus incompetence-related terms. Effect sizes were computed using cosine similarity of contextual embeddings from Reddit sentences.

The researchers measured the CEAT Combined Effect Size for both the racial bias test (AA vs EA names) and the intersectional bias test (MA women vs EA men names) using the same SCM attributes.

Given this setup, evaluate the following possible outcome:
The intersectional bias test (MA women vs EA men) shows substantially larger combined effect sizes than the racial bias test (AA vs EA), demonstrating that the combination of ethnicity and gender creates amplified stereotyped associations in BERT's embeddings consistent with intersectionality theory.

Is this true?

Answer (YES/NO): NO